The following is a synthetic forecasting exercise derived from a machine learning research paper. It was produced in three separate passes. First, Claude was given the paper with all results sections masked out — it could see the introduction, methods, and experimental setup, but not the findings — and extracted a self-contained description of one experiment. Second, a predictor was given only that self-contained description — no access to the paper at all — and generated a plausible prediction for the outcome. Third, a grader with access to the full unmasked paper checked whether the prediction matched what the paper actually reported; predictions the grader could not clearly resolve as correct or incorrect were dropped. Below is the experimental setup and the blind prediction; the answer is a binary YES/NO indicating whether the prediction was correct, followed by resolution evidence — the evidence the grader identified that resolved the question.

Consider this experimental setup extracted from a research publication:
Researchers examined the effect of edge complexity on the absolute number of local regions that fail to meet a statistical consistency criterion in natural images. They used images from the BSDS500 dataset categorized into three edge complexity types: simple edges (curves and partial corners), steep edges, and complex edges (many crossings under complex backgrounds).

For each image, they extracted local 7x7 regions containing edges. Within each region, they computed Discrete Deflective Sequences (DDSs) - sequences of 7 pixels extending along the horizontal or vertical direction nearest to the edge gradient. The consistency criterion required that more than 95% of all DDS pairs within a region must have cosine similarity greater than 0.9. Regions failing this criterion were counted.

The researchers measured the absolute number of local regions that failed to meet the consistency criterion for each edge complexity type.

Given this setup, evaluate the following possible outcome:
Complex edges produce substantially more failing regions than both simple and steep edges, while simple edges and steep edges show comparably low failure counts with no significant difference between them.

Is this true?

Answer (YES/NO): NO